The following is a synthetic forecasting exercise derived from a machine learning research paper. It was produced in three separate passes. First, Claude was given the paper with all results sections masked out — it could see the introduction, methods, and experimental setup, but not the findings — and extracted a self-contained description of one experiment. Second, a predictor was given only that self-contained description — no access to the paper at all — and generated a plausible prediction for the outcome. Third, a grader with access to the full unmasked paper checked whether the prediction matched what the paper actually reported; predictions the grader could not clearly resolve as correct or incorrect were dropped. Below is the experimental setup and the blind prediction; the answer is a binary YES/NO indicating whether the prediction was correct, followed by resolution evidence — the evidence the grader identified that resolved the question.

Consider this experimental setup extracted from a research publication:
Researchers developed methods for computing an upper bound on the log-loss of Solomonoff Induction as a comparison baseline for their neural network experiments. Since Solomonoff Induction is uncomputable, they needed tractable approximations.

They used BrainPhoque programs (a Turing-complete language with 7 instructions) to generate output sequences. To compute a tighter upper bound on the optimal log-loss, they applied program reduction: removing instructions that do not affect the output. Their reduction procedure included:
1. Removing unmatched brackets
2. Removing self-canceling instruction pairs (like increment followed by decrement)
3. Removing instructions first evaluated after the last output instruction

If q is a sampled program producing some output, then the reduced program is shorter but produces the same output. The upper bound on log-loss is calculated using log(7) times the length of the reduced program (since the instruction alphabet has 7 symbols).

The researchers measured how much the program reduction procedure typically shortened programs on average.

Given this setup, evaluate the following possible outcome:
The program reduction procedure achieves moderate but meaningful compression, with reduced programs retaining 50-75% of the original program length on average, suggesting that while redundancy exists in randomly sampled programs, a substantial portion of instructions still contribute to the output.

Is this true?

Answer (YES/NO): YES